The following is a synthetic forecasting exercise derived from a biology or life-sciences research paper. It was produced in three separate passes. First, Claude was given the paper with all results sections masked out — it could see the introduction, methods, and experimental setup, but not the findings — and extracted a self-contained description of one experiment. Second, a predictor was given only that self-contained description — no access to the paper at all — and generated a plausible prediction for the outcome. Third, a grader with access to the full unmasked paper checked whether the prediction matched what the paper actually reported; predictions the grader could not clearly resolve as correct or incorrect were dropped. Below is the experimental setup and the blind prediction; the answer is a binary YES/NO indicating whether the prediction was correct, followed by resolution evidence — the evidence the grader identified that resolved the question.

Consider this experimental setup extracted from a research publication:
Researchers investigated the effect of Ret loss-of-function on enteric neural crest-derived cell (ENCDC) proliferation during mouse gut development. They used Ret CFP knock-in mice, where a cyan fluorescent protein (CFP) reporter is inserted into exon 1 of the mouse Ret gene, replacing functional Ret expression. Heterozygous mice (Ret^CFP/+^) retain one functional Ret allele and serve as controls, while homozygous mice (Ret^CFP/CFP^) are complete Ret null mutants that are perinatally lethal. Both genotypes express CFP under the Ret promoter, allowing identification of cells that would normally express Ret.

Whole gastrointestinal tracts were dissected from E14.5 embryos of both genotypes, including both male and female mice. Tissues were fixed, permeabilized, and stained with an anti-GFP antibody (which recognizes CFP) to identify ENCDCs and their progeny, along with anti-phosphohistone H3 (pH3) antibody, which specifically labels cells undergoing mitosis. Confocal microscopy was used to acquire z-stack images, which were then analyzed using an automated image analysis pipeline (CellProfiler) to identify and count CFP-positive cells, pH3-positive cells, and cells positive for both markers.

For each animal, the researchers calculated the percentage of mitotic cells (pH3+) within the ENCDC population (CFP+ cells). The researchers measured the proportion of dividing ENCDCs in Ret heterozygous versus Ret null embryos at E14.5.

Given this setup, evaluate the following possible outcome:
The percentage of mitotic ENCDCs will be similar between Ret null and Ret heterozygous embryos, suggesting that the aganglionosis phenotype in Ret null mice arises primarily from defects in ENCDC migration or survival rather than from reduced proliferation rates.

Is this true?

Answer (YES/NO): NO